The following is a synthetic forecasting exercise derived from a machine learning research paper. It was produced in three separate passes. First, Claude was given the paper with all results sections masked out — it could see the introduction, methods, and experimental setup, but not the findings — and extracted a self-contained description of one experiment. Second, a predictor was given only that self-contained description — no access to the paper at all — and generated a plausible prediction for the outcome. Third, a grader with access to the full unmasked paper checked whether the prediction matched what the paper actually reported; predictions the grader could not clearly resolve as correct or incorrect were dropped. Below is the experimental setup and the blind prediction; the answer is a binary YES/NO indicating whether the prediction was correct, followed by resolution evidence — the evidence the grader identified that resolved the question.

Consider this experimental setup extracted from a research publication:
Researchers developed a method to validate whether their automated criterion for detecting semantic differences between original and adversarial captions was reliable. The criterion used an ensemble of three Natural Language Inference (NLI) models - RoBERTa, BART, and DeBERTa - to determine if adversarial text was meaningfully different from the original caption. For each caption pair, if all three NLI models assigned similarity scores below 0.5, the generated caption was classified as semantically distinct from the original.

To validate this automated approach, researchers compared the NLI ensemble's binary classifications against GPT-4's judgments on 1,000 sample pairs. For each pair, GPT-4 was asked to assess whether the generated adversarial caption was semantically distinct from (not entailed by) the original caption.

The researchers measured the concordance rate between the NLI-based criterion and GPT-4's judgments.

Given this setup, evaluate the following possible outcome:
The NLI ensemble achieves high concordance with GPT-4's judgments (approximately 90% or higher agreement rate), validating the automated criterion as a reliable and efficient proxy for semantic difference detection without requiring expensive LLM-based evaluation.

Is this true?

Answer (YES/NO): YES